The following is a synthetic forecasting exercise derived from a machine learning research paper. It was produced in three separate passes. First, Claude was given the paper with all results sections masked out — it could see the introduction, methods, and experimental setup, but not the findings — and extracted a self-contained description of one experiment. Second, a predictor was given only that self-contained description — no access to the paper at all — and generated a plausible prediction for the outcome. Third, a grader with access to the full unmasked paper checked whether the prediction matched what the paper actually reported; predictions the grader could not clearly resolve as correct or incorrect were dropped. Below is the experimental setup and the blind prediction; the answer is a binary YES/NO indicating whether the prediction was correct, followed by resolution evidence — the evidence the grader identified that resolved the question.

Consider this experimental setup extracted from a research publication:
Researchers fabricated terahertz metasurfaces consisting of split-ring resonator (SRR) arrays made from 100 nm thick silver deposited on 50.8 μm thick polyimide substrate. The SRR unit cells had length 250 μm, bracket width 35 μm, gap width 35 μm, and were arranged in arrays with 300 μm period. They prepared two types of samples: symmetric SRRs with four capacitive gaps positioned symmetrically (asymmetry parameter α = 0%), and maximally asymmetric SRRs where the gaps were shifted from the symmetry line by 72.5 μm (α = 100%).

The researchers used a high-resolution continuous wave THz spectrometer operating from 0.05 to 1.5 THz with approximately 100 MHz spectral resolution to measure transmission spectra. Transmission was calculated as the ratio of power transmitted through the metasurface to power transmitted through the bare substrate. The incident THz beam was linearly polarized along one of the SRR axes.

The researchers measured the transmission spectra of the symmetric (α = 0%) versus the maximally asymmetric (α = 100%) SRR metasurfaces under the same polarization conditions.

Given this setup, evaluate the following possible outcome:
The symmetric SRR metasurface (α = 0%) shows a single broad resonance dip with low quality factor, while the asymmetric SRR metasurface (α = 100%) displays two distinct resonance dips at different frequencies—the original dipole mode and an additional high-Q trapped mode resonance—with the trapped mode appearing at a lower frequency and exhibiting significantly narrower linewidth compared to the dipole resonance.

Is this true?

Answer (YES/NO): NO